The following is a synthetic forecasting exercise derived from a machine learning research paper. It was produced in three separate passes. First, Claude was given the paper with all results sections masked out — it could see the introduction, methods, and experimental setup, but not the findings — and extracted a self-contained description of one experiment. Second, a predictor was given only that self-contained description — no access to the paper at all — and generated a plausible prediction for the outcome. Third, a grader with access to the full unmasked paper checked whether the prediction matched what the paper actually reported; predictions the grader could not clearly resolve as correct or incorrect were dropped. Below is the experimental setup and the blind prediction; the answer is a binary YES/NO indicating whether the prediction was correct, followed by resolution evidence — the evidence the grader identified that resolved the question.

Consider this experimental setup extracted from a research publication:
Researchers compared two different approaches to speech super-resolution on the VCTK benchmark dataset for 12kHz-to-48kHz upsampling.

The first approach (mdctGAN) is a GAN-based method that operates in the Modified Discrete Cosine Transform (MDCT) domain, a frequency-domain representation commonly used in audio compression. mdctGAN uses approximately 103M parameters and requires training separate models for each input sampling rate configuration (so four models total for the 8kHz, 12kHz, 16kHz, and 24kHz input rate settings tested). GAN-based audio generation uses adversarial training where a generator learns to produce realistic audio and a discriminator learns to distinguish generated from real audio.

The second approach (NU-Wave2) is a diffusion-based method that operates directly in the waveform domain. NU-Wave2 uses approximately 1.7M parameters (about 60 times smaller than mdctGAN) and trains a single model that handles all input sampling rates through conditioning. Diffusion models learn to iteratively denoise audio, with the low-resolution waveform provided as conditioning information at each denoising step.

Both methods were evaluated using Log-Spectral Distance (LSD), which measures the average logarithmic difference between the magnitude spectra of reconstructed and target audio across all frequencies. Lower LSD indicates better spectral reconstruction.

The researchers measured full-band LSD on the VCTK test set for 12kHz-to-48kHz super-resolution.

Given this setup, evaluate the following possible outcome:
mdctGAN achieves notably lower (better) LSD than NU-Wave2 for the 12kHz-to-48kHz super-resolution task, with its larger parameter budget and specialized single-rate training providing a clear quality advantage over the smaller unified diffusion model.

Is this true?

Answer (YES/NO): NO